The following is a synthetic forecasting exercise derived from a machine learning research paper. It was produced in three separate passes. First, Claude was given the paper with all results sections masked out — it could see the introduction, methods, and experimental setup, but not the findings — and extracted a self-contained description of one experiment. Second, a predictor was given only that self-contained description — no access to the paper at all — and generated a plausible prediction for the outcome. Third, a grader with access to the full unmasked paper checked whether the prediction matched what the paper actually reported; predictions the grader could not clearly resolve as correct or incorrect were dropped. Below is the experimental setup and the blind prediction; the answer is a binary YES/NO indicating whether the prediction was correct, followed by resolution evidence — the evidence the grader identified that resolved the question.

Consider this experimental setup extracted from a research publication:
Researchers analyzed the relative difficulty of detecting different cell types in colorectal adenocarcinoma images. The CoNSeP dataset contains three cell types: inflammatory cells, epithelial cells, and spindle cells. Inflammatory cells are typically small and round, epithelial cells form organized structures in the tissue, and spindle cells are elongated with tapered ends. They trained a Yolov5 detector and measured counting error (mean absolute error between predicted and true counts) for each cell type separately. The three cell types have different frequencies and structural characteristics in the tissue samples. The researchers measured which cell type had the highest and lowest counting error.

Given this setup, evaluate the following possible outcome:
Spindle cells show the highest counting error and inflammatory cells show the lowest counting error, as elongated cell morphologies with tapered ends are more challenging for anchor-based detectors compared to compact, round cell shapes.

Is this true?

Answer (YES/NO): YES